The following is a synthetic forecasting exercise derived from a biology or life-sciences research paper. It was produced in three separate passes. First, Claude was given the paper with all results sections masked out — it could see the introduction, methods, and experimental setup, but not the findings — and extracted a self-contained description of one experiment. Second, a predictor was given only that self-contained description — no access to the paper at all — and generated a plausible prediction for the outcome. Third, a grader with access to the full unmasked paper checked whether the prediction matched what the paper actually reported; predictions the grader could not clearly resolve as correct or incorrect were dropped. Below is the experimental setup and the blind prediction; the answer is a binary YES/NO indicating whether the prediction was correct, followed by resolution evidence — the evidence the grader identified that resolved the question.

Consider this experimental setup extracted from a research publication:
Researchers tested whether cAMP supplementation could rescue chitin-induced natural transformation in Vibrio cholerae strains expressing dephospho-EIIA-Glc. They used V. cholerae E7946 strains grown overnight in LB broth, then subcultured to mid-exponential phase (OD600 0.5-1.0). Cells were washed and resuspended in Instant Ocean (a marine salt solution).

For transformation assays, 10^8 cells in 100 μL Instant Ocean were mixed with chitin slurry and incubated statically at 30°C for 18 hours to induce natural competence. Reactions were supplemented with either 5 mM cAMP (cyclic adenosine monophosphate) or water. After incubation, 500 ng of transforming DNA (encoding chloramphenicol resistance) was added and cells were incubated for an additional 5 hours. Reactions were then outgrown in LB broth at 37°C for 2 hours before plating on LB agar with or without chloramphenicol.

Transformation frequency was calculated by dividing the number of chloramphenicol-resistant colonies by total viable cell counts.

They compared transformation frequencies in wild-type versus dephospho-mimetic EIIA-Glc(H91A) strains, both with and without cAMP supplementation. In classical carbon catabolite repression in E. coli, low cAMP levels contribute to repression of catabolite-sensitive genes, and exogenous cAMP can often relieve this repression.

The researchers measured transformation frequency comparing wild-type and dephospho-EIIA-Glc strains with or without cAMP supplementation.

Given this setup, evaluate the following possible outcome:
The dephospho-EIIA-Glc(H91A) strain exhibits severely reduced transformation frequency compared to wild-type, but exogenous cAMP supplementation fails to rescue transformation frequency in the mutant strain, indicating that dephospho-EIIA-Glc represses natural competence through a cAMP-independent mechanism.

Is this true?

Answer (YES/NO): NO